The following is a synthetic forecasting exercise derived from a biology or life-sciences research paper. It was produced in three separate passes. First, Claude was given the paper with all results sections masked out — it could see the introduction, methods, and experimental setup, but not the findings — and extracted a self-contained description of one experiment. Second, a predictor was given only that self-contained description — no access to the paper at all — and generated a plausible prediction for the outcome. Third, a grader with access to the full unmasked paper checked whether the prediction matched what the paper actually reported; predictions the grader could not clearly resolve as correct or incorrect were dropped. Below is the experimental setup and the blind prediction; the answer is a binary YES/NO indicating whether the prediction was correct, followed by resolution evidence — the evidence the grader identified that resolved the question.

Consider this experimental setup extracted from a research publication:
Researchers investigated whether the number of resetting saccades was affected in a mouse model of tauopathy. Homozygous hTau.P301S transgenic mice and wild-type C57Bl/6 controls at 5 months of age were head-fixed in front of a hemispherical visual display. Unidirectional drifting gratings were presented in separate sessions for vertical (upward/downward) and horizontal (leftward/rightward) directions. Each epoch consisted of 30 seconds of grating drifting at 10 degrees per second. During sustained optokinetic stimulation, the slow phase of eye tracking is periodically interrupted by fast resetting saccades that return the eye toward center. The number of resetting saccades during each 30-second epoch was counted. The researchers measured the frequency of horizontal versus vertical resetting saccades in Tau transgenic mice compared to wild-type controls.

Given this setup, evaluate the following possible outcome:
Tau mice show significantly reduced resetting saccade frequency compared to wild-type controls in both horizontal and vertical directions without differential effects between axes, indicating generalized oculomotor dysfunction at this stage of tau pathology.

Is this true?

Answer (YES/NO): NO